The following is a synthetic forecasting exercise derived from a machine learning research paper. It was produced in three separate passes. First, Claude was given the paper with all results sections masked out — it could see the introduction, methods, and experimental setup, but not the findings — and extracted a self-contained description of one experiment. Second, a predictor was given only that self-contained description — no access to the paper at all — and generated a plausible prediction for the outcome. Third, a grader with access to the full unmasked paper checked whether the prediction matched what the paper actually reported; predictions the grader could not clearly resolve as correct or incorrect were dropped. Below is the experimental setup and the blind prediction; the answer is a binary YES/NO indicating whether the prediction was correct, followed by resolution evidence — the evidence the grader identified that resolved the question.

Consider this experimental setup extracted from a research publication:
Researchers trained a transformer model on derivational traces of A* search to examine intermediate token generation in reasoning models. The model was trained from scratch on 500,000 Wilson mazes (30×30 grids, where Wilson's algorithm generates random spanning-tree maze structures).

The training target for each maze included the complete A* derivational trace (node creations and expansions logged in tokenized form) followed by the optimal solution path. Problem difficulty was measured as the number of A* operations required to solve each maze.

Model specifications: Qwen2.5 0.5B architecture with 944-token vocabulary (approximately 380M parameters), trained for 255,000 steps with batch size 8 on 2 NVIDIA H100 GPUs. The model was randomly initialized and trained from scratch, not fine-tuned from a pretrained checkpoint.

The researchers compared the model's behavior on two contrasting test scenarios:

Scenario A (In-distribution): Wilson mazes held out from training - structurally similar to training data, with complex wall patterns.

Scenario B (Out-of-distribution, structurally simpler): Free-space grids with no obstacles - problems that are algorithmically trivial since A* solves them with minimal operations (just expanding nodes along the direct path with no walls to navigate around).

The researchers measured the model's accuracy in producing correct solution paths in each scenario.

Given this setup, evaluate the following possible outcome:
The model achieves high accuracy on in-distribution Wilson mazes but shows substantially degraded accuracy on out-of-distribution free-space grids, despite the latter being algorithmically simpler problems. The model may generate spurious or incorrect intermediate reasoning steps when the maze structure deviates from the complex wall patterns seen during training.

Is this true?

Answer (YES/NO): YES